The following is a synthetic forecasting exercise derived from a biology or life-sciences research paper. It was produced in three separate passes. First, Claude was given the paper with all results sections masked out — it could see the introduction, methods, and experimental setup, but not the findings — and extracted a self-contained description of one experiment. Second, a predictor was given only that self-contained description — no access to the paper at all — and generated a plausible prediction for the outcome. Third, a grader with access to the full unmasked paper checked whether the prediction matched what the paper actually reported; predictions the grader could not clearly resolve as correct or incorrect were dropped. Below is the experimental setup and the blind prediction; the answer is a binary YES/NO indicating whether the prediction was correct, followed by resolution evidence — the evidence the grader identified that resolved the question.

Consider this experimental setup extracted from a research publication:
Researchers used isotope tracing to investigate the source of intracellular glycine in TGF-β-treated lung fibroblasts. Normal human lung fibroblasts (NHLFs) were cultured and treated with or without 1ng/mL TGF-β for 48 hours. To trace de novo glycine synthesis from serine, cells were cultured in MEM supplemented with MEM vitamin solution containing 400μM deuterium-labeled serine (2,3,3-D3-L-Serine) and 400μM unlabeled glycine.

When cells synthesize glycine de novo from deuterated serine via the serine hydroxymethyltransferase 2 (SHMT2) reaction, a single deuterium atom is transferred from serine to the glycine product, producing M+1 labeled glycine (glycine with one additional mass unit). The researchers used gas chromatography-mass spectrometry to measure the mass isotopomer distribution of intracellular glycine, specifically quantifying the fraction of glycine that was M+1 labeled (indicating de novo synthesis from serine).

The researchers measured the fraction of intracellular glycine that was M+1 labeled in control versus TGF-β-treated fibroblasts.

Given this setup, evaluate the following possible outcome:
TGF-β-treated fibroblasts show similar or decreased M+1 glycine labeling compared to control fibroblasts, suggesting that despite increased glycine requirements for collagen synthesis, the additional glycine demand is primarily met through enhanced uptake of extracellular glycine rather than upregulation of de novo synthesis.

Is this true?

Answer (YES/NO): NO